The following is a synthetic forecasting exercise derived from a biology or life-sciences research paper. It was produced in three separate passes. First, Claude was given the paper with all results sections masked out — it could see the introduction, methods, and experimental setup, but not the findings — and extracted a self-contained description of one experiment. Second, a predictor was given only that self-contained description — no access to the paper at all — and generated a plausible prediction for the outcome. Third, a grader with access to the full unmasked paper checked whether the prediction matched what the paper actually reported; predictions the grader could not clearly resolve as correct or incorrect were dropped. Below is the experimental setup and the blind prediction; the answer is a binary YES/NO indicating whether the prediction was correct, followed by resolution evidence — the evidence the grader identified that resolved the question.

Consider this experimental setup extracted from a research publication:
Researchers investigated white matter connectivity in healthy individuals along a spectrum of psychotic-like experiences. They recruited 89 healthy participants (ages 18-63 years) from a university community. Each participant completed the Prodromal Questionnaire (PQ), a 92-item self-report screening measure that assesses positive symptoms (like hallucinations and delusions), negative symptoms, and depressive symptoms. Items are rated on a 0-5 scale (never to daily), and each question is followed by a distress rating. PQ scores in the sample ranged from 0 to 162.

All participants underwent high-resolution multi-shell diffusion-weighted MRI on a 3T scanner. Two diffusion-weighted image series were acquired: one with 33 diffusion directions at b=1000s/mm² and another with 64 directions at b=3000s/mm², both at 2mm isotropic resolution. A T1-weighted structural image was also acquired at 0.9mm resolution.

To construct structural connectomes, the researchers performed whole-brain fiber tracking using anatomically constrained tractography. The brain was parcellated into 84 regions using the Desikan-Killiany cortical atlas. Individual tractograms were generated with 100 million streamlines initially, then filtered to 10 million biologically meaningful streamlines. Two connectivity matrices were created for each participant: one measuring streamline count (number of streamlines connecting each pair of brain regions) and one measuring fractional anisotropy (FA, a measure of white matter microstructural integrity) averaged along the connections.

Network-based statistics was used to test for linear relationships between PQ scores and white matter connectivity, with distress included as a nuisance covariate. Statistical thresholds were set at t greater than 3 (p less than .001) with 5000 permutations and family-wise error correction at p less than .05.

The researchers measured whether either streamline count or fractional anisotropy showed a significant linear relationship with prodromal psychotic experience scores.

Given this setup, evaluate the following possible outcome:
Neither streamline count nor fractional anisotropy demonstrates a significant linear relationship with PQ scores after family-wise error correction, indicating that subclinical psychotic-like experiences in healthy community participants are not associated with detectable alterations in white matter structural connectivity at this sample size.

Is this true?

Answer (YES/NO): NO